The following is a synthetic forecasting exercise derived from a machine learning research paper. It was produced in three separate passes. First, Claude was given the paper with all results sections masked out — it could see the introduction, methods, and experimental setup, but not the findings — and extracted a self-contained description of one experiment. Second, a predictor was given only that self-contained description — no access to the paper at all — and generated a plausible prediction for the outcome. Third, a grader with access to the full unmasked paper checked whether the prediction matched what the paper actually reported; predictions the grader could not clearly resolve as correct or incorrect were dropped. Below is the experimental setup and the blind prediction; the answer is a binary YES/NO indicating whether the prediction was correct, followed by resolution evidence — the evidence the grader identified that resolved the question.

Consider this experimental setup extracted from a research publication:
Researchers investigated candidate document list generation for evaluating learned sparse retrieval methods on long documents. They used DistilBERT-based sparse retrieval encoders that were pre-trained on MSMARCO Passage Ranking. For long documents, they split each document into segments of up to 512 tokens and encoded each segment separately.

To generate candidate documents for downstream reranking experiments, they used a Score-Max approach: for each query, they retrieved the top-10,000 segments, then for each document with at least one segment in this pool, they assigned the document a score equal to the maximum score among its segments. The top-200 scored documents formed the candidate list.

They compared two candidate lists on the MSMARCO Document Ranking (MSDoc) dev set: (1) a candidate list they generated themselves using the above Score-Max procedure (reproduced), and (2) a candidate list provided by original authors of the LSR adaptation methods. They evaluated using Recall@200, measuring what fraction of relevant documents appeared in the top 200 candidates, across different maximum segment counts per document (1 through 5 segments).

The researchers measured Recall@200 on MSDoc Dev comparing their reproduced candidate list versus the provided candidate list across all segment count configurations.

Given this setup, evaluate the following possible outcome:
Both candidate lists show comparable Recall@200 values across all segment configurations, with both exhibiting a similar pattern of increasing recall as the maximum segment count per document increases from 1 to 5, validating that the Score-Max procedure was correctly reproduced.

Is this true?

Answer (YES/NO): NO